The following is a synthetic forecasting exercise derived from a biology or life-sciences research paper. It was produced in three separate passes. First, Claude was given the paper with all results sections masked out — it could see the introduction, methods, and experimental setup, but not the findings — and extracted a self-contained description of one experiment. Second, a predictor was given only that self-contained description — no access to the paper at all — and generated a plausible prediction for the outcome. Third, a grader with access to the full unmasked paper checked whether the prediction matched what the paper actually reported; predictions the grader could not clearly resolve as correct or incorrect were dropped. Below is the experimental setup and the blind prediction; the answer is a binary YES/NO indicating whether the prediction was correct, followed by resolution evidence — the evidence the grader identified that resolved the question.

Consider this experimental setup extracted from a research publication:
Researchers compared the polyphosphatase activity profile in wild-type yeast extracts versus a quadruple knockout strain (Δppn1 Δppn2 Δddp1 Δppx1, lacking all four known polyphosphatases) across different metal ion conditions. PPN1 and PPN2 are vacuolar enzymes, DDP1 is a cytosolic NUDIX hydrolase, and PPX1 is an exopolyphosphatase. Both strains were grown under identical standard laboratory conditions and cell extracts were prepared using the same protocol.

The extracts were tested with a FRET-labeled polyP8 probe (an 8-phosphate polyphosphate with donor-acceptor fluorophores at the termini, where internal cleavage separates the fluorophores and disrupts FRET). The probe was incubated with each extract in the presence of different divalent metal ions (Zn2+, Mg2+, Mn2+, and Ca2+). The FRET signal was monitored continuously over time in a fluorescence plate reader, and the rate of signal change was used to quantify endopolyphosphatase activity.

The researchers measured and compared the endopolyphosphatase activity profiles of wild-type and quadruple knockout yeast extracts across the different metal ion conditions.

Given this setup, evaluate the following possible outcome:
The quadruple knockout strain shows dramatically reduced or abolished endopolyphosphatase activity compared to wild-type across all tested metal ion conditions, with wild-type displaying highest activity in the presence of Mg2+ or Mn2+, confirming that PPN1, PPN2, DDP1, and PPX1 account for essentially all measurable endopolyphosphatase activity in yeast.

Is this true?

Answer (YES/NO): NO